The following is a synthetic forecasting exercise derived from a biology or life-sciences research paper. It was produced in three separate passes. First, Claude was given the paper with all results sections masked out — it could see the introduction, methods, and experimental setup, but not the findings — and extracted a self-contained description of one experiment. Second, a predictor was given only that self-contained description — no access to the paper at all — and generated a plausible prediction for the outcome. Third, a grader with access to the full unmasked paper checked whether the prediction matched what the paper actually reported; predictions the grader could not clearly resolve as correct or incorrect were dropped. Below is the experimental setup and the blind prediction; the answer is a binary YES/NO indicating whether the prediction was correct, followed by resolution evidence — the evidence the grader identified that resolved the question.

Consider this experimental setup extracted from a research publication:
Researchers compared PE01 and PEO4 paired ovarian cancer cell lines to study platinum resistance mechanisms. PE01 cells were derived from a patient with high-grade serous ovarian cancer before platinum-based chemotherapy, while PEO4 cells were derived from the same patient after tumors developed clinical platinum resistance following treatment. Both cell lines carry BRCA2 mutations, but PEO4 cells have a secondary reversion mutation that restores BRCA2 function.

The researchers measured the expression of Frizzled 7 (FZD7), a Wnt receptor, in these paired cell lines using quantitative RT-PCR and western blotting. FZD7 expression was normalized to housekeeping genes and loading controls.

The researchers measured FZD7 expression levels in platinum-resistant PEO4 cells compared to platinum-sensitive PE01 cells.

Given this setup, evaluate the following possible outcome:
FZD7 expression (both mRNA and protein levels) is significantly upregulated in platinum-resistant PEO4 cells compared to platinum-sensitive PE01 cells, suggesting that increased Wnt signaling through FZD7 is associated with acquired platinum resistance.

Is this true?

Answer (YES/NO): YES